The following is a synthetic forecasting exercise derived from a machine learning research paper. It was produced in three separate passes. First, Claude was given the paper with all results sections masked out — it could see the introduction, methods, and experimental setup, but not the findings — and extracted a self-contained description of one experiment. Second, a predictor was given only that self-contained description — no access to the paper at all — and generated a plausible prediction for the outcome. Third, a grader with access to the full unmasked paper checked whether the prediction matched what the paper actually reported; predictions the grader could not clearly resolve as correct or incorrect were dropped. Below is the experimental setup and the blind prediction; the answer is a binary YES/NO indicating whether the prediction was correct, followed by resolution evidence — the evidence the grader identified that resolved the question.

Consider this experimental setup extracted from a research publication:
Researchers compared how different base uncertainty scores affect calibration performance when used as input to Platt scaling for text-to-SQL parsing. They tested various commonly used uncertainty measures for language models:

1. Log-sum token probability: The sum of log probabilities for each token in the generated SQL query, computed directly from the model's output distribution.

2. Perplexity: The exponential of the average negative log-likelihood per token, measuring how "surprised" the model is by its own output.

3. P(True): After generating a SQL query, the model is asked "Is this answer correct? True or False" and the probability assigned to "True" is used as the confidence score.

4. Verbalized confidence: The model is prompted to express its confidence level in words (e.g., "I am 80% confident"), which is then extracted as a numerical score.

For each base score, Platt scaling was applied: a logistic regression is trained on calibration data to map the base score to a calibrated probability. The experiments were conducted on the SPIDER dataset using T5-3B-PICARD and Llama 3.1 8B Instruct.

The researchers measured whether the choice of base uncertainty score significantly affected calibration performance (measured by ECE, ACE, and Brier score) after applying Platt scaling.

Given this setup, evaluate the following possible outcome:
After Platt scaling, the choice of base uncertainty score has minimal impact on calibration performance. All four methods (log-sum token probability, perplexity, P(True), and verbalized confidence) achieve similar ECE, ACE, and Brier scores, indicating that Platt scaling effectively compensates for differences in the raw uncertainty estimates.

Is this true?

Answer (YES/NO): NO